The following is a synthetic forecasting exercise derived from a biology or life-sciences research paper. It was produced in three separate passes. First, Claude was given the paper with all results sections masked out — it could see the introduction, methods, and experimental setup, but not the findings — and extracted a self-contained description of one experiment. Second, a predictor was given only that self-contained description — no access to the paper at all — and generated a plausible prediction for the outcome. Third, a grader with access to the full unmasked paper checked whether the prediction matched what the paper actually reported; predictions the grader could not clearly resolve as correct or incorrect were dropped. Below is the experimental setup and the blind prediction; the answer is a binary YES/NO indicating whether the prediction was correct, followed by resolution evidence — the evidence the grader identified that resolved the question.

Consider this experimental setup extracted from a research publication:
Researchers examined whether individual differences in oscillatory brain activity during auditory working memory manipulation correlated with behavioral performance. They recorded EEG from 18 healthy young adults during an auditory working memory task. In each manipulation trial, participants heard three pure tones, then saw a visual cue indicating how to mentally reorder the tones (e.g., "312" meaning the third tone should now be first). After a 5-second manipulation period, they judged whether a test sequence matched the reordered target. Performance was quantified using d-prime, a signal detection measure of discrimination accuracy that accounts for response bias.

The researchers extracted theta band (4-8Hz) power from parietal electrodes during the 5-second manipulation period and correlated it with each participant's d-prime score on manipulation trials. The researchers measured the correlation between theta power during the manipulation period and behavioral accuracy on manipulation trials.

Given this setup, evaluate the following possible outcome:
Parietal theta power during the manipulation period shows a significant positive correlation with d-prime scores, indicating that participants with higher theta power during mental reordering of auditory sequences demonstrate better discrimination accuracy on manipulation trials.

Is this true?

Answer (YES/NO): YES